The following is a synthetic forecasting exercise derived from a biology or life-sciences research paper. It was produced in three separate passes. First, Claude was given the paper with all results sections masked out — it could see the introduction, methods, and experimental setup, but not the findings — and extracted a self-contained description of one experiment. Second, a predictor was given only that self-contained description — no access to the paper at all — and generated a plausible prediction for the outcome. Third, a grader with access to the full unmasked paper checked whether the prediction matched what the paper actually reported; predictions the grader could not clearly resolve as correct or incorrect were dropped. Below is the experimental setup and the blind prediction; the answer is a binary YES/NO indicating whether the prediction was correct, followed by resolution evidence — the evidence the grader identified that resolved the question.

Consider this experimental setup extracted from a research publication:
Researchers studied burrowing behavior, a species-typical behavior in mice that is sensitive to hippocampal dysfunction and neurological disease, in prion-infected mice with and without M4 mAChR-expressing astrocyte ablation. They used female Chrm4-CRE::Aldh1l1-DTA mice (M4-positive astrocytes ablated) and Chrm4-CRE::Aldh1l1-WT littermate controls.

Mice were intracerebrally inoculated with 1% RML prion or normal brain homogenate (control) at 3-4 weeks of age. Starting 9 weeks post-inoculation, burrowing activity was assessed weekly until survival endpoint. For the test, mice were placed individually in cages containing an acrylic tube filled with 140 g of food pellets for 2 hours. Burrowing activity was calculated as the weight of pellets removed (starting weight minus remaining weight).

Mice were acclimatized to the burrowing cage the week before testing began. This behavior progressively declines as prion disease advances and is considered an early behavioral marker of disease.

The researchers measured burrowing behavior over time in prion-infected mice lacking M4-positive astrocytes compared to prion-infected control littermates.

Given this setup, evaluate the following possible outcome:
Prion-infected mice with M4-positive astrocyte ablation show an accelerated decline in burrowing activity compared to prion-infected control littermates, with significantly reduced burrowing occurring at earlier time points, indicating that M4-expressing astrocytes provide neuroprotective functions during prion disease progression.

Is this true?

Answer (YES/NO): NO